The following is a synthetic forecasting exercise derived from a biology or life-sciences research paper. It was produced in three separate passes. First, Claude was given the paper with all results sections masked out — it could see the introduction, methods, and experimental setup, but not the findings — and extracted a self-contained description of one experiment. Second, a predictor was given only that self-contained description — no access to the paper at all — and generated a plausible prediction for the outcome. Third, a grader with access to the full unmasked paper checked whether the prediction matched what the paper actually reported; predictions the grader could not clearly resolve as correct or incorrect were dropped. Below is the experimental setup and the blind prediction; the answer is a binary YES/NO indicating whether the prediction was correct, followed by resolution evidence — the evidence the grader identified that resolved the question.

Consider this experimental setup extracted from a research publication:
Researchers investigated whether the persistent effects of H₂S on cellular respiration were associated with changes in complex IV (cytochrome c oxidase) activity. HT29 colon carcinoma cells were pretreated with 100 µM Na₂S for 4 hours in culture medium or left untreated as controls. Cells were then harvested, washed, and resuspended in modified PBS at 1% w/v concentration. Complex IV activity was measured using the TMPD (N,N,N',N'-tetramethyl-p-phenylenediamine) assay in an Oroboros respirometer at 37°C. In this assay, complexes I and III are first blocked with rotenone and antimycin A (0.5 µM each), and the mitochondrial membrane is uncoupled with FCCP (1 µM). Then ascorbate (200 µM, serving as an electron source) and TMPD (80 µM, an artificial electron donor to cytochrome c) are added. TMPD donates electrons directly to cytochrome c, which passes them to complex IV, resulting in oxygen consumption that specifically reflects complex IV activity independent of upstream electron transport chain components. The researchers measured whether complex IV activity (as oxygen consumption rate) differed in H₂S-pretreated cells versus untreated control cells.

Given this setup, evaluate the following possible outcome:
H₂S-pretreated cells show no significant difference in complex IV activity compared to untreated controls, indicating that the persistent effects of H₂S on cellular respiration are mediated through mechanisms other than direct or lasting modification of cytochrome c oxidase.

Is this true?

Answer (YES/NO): NO